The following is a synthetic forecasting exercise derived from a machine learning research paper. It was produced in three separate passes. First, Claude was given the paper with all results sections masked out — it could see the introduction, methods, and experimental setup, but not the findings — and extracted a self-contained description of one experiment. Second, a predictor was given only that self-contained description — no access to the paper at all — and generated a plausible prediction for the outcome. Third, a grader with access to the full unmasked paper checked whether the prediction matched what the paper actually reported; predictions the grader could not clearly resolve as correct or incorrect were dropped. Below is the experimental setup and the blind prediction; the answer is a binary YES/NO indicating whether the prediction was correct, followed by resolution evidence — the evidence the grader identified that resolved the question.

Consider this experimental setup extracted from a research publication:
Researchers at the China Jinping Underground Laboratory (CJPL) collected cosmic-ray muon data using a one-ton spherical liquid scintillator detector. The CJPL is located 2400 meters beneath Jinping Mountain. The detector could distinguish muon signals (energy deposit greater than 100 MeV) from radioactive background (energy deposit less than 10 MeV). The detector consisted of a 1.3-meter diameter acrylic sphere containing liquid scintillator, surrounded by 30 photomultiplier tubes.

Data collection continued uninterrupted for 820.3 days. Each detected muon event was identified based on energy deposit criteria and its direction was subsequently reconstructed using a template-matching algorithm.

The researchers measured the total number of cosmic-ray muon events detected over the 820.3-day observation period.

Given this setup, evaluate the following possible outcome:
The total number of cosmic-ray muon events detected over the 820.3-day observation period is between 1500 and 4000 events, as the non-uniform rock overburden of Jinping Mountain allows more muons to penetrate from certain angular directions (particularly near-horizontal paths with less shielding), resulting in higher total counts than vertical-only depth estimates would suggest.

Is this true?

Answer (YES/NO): NO